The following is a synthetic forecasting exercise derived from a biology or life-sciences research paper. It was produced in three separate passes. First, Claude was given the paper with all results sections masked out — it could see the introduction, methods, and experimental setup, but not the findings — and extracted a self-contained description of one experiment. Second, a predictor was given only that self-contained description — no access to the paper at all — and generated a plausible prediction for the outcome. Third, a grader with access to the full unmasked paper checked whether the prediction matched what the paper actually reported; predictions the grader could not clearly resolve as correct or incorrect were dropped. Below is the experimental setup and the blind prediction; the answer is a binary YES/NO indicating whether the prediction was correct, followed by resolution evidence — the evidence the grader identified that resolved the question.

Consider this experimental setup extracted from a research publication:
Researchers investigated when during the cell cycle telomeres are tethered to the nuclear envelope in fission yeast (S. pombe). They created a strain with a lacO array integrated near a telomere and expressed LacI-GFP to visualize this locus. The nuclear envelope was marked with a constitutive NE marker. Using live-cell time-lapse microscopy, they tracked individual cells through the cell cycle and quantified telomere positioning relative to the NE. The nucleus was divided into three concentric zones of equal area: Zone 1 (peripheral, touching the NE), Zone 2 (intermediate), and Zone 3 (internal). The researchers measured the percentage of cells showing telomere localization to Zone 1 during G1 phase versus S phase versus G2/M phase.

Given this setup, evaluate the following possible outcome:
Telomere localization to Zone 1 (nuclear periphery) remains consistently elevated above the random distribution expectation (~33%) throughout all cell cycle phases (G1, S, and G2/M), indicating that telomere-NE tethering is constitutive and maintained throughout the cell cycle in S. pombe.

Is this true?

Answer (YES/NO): YES